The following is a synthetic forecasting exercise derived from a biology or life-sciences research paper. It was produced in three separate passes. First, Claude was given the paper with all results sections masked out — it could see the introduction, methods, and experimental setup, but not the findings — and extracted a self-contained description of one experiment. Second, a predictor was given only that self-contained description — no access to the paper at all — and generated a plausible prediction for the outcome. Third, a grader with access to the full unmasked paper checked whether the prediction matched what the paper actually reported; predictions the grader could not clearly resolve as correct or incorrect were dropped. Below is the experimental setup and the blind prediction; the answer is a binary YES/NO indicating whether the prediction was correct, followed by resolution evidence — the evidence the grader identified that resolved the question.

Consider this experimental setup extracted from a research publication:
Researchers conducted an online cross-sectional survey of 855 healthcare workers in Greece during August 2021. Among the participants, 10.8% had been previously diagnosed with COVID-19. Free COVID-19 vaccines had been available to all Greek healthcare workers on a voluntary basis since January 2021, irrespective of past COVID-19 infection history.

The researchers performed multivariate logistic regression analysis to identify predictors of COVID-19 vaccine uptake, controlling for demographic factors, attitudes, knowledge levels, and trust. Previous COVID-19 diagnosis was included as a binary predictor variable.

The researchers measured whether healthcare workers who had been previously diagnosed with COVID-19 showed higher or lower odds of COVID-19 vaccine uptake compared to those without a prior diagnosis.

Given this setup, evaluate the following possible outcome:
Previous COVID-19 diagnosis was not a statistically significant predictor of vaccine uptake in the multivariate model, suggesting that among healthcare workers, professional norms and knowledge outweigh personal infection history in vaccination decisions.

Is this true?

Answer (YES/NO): NO